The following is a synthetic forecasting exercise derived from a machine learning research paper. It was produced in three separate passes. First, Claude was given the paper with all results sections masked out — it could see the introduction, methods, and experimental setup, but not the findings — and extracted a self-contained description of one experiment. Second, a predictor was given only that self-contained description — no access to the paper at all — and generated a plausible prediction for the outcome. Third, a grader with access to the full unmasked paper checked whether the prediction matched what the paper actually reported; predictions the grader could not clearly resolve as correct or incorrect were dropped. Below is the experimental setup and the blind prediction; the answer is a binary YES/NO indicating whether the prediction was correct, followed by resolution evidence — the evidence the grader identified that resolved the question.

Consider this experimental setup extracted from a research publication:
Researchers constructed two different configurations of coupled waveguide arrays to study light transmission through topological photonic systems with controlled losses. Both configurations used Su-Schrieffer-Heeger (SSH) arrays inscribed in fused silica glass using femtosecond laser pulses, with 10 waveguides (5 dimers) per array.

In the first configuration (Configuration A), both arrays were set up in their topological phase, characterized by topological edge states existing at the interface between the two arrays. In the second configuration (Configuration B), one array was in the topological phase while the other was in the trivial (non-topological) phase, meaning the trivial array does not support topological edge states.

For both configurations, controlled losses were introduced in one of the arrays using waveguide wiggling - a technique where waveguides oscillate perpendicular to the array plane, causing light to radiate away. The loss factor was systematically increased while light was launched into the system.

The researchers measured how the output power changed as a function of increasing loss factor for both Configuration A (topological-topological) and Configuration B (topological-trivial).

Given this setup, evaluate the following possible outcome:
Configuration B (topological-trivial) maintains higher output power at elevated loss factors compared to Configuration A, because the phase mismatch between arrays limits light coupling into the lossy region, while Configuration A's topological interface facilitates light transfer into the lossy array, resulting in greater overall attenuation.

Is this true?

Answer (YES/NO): NO